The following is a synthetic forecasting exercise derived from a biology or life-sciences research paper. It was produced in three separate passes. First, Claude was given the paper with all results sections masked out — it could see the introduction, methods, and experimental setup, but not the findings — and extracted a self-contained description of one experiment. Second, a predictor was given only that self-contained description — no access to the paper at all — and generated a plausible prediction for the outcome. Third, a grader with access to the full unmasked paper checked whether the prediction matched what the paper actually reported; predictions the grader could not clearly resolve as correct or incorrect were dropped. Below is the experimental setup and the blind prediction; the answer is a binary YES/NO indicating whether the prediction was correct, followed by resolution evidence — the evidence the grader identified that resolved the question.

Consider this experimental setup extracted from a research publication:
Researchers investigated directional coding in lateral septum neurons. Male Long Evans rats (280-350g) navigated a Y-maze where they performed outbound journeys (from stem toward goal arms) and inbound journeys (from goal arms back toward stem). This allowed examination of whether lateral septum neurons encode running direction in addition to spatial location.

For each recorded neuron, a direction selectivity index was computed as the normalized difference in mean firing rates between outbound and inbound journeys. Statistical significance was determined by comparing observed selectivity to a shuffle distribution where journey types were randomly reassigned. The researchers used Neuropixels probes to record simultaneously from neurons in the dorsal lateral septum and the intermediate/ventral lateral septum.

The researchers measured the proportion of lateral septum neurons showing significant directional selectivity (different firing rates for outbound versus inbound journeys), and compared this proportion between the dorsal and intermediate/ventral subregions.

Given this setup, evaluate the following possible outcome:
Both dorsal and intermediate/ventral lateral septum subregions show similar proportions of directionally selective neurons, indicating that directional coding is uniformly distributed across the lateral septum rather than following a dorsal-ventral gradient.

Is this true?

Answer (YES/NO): NO